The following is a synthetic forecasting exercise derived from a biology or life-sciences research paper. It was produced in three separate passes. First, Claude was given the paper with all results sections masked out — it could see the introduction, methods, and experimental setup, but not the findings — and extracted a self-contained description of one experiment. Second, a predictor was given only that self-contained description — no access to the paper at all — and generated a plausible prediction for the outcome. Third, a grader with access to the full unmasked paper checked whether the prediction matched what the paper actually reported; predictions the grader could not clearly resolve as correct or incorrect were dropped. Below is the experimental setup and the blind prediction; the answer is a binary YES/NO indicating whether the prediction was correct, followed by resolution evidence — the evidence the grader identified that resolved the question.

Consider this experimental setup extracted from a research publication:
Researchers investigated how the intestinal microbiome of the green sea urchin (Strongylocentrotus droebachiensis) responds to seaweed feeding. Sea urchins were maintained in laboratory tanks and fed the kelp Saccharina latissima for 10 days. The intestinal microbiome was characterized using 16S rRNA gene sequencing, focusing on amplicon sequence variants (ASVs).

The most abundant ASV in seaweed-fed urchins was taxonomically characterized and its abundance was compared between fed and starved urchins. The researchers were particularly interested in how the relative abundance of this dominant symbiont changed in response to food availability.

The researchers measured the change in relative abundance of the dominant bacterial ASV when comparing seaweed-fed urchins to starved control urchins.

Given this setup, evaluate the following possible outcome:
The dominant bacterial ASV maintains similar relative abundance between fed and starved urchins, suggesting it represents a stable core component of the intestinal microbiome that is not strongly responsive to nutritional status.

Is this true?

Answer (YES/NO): NO